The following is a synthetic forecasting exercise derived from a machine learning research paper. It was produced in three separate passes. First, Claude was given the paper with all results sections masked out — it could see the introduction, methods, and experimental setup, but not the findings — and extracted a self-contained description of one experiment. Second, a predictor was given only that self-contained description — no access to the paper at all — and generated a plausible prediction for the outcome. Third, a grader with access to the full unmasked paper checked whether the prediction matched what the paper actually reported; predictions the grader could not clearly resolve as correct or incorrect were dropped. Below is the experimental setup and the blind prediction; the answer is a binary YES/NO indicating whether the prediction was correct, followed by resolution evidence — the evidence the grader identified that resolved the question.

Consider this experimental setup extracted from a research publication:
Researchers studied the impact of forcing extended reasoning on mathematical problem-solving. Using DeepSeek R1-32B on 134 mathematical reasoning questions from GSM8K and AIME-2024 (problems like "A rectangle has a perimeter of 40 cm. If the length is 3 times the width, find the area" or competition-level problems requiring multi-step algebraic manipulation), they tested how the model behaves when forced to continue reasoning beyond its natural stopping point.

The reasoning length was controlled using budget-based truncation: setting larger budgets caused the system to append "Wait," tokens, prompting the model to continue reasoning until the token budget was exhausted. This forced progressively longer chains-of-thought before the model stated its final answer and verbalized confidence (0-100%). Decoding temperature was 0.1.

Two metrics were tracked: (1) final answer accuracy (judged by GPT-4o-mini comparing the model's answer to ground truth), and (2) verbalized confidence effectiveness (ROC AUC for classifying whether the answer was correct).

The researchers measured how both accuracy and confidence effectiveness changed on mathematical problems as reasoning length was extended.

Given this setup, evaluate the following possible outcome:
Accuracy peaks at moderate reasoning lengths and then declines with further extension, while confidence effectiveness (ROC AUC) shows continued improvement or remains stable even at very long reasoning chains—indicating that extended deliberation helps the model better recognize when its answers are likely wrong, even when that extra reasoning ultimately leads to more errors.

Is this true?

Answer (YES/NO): NO